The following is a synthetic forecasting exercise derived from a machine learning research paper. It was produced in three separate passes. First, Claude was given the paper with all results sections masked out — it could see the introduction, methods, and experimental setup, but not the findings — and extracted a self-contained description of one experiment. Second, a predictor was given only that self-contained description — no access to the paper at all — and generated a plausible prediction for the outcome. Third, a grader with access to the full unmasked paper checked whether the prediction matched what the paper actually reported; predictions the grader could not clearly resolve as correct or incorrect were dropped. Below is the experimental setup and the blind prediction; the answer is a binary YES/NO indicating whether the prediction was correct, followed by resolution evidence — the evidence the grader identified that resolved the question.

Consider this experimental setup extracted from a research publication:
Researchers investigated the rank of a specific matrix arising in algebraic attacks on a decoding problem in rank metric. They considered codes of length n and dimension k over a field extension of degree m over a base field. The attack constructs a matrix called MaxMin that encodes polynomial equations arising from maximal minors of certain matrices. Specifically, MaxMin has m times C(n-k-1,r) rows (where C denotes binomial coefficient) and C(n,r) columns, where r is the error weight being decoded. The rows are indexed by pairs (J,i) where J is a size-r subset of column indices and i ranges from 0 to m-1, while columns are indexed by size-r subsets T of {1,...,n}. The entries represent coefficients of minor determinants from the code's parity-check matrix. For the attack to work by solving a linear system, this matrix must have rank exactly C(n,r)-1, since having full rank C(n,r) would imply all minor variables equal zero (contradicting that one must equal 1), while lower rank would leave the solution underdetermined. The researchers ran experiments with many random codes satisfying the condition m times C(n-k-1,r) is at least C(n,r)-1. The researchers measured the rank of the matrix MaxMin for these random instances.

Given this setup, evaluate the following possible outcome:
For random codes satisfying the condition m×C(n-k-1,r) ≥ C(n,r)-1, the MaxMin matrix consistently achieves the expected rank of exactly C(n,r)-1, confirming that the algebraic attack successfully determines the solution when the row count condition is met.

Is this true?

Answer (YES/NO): YES